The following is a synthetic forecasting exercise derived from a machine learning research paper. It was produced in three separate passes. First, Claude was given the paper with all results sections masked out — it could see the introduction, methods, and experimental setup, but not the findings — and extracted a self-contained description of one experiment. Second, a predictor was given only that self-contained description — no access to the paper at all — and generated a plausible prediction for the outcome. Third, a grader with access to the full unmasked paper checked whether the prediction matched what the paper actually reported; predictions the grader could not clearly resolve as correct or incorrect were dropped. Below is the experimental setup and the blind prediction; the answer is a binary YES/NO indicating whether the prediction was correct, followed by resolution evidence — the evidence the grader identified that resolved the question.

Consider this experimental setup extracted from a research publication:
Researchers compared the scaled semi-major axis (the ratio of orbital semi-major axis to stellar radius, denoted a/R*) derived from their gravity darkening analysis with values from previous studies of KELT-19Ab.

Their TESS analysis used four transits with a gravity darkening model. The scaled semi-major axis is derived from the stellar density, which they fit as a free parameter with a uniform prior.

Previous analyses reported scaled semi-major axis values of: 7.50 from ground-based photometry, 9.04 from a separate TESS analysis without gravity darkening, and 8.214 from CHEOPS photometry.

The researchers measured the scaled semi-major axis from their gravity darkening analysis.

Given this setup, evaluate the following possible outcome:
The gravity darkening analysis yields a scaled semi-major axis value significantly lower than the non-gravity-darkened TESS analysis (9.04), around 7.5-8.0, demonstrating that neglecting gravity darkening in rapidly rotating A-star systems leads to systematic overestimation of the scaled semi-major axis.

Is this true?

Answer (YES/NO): NO